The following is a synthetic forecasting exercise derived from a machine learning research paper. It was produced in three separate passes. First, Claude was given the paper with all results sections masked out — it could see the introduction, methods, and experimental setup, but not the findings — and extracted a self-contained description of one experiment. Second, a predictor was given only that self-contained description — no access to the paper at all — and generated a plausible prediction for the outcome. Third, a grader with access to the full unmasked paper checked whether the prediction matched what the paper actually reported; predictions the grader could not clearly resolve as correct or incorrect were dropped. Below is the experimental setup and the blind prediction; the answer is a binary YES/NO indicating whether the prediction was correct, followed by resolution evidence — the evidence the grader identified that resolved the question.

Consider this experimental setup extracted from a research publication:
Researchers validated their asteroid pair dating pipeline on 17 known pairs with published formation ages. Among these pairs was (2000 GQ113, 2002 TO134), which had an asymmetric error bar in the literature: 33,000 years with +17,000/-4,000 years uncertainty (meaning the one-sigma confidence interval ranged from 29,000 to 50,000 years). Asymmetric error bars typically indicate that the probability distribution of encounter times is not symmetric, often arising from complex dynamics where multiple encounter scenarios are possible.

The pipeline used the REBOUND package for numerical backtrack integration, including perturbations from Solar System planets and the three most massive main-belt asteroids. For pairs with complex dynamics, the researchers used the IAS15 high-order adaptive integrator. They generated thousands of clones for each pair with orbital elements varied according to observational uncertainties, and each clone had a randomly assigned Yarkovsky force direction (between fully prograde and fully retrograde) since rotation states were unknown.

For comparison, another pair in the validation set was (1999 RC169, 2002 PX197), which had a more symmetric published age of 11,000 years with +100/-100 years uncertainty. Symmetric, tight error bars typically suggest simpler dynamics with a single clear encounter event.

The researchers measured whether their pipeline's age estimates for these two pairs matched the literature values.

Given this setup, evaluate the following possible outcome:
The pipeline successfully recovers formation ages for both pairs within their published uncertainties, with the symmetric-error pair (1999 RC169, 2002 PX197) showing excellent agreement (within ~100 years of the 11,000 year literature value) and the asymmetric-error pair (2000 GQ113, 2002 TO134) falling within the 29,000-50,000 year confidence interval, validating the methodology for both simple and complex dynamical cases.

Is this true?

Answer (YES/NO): NO